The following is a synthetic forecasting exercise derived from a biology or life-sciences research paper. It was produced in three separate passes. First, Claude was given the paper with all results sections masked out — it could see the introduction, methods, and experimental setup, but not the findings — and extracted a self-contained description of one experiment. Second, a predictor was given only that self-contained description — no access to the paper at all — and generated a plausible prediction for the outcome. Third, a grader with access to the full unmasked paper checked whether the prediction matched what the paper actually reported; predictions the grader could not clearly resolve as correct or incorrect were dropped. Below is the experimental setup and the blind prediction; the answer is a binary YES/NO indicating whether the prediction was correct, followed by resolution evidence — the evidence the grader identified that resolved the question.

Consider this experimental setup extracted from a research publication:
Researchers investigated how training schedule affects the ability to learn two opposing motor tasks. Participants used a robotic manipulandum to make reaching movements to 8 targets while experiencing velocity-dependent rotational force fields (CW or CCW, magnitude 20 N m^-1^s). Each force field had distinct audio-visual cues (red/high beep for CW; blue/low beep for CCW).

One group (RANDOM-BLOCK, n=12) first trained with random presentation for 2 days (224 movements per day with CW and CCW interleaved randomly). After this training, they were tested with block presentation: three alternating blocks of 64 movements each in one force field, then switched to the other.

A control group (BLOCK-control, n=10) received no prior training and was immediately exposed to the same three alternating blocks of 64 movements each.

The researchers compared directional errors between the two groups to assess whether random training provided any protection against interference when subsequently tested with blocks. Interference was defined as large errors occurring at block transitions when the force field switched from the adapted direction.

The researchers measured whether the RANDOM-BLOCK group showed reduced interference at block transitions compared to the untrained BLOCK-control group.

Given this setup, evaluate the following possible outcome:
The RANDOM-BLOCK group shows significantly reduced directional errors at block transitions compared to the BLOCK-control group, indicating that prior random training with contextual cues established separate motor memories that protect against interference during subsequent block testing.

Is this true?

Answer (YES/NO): YES